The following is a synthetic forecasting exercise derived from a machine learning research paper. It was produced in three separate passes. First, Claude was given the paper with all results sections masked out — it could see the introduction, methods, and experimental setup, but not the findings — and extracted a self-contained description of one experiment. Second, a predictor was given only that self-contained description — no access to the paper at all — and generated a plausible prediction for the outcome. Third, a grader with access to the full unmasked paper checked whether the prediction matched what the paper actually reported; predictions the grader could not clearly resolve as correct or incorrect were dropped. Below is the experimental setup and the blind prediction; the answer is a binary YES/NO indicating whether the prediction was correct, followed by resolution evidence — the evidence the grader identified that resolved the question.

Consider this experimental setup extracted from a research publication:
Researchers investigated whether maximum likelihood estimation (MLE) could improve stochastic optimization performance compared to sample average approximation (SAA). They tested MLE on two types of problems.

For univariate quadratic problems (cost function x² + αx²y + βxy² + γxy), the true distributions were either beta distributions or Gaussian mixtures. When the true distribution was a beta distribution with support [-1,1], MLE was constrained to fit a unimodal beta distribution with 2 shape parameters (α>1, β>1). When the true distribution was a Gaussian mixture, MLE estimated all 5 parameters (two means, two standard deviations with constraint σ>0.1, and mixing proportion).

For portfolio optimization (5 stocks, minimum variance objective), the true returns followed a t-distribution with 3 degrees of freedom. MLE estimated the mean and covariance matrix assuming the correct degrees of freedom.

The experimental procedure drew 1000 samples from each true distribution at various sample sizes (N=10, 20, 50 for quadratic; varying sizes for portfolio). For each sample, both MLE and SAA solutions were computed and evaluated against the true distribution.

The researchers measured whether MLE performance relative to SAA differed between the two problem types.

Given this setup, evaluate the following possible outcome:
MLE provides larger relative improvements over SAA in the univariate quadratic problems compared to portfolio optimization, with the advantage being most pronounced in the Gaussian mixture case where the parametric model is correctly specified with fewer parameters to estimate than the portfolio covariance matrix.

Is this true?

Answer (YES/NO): NO